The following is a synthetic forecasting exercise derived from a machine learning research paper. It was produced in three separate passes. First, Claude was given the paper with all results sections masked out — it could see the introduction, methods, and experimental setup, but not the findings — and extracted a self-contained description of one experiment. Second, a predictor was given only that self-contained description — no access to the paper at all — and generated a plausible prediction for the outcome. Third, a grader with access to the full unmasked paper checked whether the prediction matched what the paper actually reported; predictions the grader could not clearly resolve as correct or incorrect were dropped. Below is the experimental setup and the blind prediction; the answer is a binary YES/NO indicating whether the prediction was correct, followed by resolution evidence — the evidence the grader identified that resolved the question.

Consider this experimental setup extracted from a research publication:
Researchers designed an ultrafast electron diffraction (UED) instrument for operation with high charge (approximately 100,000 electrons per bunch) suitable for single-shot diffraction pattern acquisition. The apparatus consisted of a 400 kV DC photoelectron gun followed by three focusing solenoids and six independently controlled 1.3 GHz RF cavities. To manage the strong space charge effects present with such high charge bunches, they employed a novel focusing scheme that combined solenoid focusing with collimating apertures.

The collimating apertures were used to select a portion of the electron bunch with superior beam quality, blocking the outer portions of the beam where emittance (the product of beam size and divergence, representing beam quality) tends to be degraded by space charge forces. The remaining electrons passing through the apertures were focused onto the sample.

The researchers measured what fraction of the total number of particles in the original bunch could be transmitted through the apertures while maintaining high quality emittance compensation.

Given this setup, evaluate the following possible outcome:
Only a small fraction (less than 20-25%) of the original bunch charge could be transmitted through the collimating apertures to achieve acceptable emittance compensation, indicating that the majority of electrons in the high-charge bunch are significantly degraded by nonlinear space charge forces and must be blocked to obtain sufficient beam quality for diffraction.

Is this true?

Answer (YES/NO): NO